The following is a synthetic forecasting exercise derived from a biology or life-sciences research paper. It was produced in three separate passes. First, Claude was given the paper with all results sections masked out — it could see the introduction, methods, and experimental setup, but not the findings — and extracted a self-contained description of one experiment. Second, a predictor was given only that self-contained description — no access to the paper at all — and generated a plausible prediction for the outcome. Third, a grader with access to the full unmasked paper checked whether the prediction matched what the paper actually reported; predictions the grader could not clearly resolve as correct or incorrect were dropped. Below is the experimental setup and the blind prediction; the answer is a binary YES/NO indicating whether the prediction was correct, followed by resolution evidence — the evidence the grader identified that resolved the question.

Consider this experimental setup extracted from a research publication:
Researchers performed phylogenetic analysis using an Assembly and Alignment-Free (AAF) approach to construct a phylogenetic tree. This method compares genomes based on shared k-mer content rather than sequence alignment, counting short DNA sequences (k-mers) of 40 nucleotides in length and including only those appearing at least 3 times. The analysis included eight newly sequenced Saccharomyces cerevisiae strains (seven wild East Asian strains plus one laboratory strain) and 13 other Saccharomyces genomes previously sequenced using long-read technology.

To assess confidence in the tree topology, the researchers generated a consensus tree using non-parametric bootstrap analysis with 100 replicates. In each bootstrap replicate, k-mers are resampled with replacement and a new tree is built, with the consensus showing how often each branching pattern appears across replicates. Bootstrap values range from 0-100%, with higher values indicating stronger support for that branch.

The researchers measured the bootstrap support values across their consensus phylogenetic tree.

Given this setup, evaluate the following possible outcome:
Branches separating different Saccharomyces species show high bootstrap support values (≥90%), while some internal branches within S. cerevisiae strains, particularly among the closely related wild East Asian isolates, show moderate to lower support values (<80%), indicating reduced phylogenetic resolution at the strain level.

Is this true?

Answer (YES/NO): NO